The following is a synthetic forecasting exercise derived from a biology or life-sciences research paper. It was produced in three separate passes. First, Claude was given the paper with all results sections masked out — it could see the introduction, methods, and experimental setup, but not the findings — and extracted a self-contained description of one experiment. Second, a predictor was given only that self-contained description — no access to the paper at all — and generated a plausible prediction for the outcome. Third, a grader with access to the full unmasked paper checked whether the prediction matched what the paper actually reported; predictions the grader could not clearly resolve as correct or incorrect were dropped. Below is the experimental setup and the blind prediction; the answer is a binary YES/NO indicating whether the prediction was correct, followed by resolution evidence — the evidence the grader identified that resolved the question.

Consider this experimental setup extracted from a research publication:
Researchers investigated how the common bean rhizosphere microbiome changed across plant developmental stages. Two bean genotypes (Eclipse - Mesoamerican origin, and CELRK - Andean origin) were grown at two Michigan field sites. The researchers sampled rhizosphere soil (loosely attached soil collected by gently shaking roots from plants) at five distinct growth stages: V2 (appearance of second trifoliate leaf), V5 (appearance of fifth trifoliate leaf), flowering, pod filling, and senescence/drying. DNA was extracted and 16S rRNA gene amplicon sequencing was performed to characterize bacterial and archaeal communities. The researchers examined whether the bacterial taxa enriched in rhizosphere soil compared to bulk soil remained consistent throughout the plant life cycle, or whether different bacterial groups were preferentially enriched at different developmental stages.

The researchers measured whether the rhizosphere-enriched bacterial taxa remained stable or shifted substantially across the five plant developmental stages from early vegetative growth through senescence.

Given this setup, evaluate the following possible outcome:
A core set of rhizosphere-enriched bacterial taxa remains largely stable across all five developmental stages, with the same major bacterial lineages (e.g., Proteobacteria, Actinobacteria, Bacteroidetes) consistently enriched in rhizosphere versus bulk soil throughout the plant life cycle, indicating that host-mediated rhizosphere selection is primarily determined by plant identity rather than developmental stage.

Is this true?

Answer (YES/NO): NO